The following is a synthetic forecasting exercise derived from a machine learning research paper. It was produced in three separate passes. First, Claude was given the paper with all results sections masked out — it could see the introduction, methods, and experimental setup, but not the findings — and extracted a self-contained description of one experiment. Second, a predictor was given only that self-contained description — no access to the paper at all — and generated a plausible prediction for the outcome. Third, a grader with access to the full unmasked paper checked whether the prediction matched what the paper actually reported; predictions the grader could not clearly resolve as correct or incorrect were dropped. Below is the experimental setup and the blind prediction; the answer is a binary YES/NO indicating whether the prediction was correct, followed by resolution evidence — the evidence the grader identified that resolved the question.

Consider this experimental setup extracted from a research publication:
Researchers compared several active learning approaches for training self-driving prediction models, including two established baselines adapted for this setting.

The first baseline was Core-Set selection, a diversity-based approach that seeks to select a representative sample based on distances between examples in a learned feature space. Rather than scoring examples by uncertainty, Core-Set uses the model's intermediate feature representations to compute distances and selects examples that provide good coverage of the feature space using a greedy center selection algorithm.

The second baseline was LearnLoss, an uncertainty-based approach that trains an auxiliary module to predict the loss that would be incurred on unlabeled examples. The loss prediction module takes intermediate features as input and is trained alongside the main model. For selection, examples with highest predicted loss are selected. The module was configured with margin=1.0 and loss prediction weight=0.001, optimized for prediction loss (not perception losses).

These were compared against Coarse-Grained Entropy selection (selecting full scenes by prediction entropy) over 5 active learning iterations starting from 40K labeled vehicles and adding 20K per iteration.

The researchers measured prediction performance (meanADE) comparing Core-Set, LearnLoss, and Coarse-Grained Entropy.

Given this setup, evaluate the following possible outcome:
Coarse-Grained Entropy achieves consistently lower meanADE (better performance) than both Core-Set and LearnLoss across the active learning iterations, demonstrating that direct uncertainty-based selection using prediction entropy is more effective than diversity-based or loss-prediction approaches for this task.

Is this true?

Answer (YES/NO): NO